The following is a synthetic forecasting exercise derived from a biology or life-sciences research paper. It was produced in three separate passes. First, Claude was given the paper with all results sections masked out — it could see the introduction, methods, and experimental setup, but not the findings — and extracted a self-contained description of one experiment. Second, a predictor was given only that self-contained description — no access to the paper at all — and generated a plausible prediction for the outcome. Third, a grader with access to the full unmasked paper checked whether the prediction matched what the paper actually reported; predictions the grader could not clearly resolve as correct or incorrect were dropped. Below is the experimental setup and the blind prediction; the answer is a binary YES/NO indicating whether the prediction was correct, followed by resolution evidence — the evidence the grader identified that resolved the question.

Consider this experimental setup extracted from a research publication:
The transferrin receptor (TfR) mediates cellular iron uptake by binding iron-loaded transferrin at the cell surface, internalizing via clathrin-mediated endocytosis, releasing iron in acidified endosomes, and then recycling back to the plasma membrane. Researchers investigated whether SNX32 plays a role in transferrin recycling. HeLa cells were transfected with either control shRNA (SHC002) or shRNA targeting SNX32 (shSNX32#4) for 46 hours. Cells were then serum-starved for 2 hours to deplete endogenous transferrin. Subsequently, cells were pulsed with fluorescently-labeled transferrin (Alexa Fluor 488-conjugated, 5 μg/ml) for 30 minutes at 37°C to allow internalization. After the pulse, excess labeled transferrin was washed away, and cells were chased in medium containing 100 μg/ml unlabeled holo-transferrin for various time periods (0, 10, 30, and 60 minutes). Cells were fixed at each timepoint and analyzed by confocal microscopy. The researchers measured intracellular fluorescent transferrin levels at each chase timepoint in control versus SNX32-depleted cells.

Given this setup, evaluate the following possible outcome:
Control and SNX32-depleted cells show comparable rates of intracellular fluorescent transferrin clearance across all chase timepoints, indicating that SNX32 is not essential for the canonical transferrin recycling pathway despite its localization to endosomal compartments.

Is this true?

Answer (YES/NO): NO